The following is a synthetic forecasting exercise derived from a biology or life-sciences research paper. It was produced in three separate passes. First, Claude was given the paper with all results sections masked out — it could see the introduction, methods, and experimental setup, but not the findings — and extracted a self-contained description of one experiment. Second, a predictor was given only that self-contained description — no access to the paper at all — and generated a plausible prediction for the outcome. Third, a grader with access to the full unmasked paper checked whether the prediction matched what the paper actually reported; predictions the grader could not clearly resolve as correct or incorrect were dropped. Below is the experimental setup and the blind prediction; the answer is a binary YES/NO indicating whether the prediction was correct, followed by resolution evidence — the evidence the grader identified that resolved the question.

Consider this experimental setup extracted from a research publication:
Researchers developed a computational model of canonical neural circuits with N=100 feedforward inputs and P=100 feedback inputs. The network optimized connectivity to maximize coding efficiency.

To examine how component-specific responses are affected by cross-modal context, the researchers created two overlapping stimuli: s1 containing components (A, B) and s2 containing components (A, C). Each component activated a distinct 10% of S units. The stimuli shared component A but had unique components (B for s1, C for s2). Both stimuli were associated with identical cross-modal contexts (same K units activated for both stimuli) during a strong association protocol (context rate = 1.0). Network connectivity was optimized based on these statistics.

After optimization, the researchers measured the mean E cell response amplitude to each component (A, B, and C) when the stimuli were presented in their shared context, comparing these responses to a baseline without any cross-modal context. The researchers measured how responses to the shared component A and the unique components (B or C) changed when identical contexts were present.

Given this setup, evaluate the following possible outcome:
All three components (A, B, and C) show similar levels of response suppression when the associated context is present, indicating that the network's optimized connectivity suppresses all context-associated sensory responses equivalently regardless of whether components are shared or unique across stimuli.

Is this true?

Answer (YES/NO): NO